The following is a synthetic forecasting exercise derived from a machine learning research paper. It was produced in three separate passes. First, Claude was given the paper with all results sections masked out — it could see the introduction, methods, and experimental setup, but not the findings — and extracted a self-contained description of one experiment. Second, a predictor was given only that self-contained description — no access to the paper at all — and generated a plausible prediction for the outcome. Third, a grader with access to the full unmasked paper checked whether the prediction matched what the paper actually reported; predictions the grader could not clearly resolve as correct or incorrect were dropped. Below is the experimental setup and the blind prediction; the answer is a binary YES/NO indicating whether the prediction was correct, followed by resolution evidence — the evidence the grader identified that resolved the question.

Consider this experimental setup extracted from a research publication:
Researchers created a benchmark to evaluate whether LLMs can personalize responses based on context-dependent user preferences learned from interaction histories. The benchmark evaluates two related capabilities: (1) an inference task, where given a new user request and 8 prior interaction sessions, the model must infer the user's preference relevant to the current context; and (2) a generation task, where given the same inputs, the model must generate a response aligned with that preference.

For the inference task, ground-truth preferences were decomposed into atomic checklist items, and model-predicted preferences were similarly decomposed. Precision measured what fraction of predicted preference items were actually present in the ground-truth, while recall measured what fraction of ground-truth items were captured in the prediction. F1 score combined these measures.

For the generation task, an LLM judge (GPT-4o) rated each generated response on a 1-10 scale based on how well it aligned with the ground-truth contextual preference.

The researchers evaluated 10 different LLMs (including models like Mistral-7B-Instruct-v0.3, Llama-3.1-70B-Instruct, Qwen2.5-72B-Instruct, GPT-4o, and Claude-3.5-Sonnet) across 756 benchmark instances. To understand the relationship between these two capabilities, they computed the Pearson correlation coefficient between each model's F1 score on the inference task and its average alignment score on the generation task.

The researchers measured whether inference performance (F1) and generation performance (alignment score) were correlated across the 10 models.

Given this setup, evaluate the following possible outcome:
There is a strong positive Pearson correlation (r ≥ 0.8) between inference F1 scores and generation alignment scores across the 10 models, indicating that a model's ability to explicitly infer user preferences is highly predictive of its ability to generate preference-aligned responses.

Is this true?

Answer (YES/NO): NO